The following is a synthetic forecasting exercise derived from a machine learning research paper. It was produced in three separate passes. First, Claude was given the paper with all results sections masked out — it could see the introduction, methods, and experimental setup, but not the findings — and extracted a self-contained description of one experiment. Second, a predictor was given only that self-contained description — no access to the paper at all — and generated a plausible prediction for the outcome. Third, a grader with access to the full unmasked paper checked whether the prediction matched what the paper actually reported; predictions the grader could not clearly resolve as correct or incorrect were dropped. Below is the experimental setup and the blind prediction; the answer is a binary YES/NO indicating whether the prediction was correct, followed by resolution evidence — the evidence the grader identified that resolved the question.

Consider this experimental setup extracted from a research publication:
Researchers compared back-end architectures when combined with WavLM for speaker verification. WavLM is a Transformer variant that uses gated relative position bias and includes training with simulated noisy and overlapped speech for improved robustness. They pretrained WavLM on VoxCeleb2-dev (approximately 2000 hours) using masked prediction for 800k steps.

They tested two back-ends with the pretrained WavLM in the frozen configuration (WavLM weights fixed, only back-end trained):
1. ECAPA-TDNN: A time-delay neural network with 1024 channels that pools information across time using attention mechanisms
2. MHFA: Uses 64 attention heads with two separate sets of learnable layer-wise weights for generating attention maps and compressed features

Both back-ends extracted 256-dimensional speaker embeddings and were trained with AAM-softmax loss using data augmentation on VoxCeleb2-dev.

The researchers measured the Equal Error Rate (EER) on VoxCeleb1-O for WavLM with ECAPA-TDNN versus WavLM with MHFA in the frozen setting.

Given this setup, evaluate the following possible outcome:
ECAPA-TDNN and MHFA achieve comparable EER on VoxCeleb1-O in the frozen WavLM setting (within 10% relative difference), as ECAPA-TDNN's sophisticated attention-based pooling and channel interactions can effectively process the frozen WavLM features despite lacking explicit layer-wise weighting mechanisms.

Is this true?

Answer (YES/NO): NO